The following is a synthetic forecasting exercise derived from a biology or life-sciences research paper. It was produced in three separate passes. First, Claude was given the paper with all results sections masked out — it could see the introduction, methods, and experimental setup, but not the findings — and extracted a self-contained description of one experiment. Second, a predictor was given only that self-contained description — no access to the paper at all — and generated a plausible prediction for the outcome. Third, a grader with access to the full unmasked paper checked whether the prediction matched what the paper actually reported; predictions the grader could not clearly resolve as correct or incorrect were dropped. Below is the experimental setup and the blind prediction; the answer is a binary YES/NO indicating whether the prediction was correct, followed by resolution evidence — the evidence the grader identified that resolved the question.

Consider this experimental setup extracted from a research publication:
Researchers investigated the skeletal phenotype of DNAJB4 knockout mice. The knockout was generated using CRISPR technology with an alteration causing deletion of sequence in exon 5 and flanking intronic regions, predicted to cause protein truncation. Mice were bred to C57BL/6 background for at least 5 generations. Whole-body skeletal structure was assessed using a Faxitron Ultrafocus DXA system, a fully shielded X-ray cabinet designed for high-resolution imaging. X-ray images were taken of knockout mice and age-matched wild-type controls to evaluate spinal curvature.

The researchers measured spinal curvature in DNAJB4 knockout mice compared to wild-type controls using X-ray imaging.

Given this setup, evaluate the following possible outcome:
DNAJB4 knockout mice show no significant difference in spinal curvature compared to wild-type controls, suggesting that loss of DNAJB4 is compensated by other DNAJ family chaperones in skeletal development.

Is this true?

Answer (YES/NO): NO